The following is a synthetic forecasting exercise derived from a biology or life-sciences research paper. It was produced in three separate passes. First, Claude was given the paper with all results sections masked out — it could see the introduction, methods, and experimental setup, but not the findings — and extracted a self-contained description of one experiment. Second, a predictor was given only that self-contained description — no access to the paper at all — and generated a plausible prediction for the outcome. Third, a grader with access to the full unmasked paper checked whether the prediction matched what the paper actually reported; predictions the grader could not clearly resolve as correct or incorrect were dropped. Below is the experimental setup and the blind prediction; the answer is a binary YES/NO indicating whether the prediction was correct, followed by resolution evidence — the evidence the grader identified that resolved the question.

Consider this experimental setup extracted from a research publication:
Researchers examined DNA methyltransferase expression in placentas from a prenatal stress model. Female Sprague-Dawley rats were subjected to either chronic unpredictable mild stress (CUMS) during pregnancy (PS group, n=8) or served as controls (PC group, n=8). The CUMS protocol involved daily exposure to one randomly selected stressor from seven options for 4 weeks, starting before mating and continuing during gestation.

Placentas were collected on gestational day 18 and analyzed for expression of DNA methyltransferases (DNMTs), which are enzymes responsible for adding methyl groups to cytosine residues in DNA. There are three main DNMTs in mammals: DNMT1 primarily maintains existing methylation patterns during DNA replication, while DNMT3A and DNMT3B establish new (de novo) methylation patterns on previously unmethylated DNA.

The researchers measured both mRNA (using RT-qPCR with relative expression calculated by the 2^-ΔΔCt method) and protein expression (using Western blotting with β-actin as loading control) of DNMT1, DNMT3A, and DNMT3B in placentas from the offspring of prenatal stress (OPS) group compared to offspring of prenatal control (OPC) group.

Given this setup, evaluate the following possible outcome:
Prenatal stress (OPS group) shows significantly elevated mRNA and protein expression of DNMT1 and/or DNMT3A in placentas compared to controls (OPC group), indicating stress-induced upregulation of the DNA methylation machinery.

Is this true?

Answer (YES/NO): YES